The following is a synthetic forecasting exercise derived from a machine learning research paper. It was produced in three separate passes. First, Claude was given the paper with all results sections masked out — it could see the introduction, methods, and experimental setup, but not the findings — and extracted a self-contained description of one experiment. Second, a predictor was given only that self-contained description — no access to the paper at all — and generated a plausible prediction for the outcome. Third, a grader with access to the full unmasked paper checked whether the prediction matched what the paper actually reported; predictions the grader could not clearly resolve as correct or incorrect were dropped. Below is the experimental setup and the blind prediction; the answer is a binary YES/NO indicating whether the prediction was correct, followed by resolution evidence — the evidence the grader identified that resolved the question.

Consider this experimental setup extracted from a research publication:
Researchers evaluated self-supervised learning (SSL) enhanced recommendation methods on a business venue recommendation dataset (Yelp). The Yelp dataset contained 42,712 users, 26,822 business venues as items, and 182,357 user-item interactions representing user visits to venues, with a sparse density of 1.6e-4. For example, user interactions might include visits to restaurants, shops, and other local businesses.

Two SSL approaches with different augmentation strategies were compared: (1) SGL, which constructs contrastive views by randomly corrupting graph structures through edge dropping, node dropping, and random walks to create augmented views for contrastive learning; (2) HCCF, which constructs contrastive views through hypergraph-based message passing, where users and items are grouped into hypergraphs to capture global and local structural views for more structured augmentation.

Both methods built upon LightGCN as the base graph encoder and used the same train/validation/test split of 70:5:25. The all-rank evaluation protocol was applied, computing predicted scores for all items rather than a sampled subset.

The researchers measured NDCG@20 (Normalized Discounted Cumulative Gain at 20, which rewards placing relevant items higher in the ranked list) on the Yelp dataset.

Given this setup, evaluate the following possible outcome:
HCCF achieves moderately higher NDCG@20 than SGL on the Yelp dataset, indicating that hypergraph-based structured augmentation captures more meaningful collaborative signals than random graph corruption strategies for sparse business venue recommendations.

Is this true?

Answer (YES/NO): NO